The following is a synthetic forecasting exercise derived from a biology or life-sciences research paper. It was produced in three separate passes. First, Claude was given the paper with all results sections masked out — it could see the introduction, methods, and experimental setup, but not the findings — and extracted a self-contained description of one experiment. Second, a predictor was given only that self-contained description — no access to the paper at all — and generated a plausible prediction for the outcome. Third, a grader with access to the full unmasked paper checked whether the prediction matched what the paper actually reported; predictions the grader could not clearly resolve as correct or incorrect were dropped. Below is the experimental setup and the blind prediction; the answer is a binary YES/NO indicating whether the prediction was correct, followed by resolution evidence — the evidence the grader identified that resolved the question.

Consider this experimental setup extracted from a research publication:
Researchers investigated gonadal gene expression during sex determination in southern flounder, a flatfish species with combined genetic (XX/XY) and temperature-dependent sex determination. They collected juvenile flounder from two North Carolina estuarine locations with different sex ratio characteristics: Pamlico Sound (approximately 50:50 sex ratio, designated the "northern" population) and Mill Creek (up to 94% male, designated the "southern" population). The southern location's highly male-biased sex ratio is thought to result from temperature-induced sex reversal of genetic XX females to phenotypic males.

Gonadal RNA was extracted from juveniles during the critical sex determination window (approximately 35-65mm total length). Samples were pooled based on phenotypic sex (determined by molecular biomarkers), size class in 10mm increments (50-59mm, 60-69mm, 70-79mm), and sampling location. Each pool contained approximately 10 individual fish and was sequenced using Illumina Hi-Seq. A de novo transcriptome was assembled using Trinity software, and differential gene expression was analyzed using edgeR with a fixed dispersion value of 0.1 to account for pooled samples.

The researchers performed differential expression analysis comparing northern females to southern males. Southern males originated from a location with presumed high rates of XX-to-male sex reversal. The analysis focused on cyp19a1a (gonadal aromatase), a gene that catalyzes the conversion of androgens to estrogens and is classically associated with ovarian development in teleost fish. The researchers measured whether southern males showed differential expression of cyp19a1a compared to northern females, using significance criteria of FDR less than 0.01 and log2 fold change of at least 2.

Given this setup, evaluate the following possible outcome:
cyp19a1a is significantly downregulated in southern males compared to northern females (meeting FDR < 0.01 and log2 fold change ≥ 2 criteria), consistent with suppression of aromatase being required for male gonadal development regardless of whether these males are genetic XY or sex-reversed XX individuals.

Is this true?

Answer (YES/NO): YES